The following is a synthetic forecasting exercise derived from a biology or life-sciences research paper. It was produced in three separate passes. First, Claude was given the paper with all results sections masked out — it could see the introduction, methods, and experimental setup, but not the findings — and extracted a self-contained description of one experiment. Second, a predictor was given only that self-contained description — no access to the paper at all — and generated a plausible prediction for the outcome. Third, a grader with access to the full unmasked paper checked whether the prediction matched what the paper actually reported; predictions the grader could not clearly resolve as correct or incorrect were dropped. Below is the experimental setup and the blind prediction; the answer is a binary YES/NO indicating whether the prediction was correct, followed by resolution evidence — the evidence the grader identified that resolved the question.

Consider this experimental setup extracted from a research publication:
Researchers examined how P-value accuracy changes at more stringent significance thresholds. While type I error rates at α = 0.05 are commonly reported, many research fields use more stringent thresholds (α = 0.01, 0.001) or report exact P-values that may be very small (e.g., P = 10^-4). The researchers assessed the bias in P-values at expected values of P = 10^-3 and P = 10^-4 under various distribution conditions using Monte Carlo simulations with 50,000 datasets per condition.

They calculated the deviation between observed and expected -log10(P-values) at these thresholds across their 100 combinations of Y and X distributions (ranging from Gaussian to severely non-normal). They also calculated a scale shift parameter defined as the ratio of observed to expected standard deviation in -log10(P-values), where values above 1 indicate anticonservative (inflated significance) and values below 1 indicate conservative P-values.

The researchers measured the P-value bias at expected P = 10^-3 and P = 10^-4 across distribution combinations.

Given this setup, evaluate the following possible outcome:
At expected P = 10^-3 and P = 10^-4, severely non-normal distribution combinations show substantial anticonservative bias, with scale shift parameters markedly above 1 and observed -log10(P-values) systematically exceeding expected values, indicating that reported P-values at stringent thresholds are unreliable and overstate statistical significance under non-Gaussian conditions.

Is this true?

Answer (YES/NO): NO